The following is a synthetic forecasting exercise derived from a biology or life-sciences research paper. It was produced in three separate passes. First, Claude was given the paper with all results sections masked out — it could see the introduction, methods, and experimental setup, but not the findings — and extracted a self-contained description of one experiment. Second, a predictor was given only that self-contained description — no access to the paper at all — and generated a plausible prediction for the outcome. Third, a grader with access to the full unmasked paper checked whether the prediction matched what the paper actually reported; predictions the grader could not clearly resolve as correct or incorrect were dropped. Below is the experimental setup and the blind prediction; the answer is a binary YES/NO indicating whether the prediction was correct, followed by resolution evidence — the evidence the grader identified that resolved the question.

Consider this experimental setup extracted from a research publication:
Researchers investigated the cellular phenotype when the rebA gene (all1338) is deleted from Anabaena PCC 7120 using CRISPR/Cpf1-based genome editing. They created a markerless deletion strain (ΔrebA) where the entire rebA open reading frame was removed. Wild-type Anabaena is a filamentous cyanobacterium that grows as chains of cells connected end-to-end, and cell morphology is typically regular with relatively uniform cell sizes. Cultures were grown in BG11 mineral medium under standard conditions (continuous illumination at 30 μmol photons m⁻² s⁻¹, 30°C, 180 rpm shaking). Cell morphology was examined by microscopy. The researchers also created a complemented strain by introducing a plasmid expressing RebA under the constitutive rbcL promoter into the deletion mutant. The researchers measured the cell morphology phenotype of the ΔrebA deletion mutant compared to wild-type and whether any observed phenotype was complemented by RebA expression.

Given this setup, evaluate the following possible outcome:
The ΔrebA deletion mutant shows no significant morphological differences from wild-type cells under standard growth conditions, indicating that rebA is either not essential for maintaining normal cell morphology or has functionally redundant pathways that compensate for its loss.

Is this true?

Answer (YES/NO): NO